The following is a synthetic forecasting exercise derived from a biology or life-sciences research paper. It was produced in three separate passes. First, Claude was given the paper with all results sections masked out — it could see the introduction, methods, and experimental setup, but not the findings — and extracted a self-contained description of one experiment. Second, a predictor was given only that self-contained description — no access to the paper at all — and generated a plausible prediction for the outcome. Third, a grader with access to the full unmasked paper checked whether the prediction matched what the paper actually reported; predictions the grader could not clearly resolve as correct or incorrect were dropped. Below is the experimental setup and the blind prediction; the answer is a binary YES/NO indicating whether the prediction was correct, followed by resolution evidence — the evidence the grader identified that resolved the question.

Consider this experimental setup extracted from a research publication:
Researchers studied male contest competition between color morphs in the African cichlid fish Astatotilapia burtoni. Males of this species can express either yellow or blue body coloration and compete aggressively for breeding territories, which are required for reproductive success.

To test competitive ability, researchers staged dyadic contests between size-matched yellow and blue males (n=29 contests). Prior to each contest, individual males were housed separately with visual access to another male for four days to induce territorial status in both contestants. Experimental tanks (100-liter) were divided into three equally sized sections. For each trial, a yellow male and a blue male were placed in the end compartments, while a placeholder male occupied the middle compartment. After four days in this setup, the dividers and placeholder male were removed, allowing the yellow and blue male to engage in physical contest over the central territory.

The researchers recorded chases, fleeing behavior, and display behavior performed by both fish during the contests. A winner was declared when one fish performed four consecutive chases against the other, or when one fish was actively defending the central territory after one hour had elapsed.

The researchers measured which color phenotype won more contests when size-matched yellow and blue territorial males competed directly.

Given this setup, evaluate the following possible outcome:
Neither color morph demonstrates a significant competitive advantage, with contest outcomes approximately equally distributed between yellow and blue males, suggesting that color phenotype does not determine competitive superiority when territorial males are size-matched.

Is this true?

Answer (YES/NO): NO